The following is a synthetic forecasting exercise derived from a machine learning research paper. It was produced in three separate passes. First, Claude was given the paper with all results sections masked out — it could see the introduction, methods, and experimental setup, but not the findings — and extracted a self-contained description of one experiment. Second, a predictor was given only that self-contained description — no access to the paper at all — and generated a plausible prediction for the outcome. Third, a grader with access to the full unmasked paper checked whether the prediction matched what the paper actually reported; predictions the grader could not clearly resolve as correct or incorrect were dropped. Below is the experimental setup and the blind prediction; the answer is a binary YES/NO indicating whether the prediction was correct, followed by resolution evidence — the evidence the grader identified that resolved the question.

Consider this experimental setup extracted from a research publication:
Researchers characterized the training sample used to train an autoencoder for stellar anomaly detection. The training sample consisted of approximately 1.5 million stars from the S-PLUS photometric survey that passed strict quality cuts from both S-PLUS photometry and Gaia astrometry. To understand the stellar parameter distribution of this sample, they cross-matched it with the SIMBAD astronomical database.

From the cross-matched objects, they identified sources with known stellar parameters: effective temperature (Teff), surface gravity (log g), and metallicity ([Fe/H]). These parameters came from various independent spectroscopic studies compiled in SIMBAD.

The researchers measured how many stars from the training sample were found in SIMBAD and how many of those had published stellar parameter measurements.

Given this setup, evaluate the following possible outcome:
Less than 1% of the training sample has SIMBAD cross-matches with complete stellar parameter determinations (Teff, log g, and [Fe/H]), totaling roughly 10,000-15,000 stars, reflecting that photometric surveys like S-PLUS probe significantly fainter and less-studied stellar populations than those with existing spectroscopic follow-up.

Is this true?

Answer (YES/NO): NO